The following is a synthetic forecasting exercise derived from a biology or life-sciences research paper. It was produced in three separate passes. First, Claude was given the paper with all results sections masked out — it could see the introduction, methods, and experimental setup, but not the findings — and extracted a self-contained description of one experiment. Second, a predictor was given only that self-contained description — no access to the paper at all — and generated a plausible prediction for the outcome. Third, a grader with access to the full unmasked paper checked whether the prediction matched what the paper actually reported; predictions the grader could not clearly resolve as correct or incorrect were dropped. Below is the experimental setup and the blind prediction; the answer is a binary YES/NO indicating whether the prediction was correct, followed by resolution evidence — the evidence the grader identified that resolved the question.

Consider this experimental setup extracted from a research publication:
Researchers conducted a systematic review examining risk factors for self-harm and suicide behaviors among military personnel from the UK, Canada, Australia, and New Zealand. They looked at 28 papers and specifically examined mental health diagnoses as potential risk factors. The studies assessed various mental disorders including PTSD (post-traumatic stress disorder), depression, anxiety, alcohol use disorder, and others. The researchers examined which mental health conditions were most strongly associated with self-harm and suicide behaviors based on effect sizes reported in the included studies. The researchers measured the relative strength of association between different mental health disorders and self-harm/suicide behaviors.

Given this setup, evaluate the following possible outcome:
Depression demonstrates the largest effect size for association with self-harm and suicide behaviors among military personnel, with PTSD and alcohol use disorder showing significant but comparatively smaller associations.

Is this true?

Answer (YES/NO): NO